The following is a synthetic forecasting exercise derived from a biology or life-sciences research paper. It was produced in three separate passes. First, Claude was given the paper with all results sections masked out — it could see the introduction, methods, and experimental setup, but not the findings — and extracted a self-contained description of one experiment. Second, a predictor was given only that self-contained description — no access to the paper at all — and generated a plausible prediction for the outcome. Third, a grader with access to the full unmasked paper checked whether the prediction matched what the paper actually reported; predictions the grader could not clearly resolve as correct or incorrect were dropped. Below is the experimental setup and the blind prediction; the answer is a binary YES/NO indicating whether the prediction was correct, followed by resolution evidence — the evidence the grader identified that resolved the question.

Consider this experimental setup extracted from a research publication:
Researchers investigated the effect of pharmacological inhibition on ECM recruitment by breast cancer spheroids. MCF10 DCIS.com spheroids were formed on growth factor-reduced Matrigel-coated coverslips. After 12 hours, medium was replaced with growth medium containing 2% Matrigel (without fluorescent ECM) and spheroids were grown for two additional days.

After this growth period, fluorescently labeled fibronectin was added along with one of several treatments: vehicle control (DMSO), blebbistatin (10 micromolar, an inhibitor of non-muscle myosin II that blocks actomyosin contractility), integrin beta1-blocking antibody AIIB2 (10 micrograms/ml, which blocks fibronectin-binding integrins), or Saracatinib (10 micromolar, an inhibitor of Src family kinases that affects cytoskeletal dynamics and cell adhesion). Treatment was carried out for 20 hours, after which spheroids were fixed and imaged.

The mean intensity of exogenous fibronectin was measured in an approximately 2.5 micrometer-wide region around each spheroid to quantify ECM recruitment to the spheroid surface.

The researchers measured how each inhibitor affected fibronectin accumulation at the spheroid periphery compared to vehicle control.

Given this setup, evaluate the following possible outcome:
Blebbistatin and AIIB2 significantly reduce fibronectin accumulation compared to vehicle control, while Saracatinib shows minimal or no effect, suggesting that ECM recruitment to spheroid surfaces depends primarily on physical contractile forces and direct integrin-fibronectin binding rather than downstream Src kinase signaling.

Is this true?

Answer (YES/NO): NO